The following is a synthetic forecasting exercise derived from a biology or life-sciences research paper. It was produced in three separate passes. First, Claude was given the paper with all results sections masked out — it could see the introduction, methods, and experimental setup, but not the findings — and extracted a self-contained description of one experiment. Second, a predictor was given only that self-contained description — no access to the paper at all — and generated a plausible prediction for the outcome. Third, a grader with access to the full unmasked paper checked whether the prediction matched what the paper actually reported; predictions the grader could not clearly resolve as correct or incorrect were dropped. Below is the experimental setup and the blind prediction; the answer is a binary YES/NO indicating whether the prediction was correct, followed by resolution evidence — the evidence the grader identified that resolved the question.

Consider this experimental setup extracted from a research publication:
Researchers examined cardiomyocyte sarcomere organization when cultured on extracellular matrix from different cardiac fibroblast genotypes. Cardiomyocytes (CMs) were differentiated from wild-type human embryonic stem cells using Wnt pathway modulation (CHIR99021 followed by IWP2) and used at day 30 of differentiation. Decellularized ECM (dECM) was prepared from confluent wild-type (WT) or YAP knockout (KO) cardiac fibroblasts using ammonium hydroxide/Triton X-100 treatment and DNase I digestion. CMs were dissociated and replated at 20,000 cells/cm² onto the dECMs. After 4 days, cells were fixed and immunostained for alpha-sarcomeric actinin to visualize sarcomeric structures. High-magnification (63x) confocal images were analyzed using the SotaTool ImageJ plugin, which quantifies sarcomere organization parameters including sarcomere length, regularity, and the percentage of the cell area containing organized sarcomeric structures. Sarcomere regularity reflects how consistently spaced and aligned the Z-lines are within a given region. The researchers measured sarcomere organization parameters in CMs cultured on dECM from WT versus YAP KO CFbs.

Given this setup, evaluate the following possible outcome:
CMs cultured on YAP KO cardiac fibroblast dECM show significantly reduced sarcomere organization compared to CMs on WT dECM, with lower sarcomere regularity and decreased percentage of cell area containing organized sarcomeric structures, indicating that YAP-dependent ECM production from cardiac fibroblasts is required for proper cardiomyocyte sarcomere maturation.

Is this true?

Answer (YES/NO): YES